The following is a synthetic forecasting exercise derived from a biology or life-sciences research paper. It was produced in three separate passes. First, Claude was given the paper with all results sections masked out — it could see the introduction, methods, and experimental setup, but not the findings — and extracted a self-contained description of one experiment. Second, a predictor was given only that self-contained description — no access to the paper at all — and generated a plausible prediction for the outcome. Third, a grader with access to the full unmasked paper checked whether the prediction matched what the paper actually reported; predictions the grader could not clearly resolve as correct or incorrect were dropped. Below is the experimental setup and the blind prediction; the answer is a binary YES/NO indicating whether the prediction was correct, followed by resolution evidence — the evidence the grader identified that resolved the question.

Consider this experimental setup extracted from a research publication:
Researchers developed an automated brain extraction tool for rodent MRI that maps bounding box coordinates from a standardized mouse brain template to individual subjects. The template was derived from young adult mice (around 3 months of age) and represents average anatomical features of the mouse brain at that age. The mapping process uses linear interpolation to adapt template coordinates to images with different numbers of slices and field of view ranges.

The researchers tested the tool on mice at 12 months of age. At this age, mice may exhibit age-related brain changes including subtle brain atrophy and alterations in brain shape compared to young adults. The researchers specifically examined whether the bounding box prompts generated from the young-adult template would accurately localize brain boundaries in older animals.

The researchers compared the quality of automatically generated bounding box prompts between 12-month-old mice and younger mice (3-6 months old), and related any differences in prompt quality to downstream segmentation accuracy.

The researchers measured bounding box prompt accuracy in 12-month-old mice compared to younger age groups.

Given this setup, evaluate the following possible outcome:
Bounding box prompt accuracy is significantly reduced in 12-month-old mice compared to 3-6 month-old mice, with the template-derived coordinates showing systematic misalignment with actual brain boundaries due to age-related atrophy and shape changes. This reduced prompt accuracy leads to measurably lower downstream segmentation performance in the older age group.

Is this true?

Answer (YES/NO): YES